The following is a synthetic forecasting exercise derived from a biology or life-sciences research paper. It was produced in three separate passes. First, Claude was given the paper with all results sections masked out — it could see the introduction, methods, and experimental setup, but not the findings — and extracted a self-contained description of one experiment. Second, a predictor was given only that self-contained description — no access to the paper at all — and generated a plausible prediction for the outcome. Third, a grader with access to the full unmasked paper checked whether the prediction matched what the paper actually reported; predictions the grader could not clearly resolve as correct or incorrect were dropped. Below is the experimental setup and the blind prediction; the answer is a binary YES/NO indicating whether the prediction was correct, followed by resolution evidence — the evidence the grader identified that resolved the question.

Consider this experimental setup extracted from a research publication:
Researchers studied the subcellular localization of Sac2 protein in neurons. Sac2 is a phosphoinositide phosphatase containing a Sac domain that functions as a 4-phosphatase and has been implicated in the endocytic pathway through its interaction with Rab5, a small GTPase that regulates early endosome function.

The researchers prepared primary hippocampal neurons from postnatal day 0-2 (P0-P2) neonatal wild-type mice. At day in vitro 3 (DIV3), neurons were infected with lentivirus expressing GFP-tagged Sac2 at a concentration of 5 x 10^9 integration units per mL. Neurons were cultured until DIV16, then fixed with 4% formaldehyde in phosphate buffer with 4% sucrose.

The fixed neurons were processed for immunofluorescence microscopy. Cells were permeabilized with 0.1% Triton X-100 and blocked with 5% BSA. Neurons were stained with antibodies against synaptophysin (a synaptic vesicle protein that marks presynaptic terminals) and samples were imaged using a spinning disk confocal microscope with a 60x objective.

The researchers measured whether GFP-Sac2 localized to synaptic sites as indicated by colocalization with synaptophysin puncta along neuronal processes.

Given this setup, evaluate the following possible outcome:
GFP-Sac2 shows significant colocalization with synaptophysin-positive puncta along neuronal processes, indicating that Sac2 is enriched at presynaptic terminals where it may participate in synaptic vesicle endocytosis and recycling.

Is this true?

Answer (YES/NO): NO